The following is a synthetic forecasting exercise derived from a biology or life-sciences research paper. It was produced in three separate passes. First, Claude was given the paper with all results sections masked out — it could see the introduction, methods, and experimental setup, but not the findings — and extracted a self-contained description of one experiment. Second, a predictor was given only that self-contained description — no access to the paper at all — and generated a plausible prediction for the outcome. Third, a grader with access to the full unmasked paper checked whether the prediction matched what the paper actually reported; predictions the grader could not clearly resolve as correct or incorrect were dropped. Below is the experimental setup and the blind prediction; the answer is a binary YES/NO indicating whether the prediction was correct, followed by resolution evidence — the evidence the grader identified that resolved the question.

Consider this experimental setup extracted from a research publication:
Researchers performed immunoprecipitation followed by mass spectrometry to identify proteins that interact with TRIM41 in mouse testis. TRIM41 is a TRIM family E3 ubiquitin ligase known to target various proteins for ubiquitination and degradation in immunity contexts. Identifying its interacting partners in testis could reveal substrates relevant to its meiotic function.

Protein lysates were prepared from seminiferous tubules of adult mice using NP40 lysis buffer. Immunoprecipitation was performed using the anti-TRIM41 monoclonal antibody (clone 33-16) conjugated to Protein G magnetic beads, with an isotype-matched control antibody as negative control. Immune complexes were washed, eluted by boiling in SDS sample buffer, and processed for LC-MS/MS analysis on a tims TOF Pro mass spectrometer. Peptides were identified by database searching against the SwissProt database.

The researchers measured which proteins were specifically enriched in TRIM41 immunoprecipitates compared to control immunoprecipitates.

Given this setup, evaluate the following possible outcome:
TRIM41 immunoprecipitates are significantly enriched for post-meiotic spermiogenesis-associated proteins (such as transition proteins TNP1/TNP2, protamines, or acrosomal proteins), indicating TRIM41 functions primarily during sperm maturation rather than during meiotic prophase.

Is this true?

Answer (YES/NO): NO